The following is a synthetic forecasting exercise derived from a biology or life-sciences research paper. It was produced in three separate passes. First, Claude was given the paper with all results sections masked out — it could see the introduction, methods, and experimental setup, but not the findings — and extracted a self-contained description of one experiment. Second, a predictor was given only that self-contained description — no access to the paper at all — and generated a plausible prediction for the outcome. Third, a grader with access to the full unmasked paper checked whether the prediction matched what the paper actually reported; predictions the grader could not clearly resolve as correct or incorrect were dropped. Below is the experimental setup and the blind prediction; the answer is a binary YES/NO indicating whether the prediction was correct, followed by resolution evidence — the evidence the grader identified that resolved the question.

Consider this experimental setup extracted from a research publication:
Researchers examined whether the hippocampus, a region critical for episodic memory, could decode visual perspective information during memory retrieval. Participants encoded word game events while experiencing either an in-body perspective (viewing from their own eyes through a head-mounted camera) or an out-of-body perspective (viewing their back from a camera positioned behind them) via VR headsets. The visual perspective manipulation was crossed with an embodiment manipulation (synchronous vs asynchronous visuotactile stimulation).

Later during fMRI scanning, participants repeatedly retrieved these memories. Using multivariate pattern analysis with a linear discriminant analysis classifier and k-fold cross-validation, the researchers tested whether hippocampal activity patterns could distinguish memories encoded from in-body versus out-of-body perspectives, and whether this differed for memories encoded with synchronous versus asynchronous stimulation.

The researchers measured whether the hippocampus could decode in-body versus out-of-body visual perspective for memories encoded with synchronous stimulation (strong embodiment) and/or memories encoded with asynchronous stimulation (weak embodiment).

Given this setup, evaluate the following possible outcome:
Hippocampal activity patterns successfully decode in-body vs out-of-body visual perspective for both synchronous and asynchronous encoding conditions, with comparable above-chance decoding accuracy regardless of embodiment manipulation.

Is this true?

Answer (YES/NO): NO